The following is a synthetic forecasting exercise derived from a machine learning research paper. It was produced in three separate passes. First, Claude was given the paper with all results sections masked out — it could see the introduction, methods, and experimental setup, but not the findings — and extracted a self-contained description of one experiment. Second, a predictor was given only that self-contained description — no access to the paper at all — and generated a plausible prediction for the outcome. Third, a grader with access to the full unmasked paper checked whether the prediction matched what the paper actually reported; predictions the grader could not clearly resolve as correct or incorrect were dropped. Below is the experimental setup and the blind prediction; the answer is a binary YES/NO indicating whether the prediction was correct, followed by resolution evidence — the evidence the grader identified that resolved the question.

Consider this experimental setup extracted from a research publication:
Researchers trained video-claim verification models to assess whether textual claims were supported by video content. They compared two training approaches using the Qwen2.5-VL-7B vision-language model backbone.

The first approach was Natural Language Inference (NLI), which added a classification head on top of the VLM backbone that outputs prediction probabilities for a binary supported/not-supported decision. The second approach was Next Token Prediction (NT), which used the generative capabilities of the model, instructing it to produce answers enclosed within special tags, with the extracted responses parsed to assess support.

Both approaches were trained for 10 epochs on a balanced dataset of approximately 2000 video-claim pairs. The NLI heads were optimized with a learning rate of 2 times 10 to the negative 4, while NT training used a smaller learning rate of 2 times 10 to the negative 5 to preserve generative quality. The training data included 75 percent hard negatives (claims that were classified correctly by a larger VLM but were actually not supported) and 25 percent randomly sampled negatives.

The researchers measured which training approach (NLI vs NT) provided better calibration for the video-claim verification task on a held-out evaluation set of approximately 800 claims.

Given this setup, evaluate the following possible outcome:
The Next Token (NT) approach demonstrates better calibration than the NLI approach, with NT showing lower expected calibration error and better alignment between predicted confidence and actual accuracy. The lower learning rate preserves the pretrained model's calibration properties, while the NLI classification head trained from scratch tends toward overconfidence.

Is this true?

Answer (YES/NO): YES